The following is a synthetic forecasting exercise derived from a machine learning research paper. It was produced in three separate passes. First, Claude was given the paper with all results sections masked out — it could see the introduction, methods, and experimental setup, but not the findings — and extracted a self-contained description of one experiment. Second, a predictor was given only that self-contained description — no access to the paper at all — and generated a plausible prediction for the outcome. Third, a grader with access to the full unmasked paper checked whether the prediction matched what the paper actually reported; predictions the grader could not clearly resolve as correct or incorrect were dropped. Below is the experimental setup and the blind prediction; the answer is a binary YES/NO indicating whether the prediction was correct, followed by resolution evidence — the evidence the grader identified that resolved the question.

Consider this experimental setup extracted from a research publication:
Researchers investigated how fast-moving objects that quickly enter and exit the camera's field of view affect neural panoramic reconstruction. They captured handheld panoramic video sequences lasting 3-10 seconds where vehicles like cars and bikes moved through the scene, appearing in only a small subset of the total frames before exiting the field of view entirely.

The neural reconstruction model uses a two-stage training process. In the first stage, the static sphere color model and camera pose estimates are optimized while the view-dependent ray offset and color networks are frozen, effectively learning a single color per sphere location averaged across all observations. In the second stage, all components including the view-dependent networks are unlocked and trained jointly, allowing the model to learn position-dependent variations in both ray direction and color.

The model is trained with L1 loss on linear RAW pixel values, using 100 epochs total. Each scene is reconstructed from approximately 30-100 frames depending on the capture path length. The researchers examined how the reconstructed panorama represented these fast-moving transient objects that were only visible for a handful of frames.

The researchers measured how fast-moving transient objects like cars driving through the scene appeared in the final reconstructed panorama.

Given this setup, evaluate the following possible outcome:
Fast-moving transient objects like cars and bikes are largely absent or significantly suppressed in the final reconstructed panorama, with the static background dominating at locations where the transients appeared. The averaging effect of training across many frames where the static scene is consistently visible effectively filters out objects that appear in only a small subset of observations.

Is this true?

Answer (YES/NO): NO